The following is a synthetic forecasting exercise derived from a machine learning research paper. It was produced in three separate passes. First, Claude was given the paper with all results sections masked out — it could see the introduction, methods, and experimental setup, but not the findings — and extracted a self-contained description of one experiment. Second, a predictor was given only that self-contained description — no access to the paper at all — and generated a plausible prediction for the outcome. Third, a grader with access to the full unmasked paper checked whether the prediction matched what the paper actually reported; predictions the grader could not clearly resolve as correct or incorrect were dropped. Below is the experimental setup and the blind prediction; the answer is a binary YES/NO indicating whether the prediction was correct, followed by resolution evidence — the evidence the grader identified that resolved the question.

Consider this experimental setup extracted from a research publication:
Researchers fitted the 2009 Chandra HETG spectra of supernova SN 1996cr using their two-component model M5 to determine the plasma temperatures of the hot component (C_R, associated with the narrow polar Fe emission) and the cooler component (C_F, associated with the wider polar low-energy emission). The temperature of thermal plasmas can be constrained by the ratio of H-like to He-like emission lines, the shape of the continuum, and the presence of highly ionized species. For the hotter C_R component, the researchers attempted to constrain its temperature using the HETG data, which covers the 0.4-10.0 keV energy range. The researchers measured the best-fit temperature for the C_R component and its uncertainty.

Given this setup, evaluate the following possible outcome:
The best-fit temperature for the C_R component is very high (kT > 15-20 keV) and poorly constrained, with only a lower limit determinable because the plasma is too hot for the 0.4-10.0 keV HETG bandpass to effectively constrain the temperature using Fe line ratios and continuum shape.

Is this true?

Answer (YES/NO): NO